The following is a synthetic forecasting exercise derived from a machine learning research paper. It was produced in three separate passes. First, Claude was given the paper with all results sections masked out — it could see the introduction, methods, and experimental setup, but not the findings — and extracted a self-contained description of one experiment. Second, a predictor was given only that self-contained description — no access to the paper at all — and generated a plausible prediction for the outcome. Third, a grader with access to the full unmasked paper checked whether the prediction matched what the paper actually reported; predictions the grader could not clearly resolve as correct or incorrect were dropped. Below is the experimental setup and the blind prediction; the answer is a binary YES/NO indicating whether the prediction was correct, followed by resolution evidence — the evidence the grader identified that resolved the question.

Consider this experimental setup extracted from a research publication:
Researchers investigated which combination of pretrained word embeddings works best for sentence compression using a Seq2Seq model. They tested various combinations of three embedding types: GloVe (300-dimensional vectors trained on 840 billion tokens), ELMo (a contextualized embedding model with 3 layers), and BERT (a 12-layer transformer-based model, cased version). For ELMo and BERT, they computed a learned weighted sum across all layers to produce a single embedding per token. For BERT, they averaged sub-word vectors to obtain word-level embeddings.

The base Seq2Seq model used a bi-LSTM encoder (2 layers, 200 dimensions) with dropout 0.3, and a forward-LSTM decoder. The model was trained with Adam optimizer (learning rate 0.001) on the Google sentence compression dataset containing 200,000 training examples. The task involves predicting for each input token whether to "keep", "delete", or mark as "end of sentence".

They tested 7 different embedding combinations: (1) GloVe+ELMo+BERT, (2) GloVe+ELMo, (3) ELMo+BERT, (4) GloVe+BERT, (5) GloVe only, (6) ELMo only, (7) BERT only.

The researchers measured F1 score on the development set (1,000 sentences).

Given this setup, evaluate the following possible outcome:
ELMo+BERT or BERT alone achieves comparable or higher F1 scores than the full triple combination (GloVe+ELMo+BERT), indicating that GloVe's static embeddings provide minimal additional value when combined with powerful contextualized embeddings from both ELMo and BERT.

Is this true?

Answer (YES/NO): NO